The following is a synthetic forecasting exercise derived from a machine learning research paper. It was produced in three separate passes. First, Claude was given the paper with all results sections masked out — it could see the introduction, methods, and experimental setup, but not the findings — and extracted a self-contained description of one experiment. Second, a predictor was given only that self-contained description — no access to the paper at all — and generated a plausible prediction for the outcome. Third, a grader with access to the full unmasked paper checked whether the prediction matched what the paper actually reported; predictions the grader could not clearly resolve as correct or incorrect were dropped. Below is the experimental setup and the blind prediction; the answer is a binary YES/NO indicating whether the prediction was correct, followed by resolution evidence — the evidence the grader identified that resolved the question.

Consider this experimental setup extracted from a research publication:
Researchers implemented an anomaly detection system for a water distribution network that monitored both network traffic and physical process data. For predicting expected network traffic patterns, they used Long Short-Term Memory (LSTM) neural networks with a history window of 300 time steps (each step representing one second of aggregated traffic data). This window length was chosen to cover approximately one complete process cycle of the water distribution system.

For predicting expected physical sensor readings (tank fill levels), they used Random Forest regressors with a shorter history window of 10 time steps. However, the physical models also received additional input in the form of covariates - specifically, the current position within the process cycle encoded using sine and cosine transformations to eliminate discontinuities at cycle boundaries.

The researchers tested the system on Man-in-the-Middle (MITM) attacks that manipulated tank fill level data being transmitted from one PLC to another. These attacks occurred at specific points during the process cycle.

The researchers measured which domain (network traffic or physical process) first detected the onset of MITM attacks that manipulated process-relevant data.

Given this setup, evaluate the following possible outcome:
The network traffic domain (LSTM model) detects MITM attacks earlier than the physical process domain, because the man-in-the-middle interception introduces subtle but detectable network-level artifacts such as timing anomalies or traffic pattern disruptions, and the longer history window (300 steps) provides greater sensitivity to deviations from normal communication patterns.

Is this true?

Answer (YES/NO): YES